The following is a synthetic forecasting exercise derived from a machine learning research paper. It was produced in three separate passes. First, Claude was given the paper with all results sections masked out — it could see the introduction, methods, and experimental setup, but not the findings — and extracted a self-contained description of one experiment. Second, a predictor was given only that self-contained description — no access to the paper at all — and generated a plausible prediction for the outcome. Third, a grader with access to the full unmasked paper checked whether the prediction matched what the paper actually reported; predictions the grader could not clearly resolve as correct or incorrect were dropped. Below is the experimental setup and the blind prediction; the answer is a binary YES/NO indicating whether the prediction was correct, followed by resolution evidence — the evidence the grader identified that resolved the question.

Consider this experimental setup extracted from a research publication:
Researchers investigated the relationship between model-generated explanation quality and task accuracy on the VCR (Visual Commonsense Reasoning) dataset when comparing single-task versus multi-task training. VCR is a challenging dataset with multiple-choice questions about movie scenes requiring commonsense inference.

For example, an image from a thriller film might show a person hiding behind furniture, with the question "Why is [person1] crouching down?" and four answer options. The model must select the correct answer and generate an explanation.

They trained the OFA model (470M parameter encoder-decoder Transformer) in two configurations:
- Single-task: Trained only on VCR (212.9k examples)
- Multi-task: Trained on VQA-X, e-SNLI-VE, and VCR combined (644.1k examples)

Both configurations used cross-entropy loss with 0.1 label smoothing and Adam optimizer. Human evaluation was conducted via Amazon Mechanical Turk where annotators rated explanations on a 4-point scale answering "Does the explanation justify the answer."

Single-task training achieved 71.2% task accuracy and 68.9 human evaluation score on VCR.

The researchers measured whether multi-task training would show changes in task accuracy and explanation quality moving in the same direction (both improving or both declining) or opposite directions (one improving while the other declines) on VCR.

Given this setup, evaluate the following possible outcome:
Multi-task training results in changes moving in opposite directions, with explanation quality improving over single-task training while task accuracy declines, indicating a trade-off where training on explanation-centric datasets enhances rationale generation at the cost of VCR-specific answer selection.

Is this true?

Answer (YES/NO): YES